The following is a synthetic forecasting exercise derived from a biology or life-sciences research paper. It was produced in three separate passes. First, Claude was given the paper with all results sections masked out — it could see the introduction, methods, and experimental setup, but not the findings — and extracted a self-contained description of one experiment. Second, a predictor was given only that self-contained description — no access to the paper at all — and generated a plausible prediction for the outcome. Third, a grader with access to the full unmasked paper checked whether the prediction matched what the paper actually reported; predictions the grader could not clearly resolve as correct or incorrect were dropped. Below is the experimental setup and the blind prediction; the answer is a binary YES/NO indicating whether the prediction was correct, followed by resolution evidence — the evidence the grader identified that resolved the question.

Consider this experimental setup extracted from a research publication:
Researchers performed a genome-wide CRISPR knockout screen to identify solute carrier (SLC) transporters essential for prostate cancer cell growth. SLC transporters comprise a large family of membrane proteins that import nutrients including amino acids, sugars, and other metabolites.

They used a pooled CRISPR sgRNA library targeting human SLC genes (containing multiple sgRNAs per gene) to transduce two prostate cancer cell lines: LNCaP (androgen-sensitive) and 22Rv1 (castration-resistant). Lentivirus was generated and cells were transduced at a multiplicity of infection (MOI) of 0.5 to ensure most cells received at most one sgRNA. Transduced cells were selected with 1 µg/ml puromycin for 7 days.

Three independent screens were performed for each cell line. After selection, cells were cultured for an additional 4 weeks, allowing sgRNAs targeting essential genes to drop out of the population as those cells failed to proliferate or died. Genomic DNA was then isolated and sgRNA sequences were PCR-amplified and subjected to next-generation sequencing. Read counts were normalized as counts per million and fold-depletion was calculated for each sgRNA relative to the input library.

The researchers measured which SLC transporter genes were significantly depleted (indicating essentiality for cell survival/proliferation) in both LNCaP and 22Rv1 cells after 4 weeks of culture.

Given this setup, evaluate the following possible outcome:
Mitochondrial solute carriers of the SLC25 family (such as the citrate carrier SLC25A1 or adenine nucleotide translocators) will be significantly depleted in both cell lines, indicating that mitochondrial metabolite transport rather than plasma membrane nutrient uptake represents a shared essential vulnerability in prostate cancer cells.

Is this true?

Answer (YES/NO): NO